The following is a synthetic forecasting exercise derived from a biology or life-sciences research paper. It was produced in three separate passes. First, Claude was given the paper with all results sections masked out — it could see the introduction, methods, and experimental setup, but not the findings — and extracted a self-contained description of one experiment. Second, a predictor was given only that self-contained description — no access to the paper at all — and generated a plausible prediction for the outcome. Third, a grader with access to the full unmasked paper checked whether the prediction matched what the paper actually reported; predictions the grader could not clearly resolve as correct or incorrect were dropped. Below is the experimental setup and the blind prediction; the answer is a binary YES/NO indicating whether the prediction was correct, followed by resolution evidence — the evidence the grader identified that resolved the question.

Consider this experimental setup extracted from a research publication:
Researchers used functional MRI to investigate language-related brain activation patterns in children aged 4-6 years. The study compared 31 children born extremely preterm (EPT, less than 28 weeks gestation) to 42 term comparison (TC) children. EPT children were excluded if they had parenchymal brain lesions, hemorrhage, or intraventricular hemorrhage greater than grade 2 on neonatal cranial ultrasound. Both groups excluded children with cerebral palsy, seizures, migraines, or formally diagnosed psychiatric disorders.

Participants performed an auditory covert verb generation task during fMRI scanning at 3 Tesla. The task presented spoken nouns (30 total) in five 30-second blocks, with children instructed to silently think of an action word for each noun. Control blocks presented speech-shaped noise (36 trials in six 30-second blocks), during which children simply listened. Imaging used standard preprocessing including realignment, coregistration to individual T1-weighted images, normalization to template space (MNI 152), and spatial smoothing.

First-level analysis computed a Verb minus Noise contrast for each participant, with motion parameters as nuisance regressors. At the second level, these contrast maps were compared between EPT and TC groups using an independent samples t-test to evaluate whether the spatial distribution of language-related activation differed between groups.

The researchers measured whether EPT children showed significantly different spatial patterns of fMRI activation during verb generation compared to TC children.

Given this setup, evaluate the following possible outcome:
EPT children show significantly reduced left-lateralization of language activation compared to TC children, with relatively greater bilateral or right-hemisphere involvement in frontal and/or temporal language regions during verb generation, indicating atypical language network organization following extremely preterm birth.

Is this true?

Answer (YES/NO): NO